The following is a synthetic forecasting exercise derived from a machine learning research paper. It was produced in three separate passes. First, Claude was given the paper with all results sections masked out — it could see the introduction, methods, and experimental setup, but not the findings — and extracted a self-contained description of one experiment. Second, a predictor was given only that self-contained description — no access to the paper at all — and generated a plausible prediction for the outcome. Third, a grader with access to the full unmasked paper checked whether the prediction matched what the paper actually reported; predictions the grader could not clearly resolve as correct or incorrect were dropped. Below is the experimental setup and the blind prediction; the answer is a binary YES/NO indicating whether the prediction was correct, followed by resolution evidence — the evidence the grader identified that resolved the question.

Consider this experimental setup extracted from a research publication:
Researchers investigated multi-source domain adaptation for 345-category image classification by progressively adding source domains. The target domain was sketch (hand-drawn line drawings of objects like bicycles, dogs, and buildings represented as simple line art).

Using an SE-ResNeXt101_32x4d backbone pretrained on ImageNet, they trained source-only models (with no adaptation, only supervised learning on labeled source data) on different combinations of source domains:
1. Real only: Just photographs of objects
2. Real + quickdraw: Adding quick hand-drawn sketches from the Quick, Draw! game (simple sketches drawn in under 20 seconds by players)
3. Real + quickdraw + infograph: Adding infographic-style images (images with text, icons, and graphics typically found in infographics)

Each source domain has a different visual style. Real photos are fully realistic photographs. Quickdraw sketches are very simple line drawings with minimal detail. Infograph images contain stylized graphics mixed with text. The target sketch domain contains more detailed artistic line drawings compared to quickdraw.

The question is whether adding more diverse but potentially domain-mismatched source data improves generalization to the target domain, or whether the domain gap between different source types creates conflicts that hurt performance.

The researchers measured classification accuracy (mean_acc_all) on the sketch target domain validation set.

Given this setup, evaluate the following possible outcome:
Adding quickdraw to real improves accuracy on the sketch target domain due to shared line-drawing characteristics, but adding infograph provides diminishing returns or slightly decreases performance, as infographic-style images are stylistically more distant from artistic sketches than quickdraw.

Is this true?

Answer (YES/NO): NO